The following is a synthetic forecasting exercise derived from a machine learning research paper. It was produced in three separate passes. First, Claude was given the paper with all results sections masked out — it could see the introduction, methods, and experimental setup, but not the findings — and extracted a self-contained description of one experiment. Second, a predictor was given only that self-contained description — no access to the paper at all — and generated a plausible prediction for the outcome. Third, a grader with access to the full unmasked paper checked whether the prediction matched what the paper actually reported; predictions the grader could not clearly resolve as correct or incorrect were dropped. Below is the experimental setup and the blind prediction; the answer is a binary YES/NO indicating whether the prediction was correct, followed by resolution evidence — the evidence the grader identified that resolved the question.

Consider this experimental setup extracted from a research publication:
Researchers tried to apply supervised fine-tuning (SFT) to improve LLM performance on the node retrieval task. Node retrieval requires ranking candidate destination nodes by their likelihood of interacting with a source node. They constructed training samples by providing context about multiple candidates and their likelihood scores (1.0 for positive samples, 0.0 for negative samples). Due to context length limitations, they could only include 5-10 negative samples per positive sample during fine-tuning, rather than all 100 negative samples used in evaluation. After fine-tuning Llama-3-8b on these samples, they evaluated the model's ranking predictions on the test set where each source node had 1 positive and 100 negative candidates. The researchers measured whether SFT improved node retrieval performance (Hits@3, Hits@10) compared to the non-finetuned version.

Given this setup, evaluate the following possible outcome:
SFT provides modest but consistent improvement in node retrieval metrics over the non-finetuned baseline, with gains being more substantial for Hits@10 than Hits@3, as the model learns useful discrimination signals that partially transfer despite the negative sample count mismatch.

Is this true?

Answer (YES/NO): NO